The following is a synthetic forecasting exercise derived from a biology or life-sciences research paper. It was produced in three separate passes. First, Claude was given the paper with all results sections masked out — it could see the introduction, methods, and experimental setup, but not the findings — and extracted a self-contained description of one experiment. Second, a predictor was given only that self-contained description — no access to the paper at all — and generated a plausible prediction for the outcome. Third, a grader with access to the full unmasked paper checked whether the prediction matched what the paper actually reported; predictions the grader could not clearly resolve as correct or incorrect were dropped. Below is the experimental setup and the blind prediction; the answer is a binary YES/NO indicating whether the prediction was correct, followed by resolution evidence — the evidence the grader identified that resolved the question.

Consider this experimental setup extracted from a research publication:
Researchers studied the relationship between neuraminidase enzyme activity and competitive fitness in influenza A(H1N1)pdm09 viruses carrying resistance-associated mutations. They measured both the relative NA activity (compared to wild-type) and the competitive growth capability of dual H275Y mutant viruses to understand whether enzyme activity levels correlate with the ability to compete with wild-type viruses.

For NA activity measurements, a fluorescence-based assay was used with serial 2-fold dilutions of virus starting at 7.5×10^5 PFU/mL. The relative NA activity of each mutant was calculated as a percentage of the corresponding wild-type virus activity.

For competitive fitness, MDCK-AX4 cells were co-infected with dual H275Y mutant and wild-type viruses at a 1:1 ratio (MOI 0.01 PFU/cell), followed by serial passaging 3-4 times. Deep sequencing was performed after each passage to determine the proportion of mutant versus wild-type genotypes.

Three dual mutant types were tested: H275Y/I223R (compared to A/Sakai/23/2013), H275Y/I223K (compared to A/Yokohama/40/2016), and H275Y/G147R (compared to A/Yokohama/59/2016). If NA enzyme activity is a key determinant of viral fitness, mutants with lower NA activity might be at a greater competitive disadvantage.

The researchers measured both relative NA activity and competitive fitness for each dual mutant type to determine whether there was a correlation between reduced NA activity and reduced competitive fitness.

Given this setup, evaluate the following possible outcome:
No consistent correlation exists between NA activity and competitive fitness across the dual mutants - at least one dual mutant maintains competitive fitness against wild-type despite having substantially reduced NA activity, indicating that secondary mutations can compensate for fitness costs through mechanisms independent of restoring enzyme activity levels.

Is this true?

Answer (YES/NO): NO